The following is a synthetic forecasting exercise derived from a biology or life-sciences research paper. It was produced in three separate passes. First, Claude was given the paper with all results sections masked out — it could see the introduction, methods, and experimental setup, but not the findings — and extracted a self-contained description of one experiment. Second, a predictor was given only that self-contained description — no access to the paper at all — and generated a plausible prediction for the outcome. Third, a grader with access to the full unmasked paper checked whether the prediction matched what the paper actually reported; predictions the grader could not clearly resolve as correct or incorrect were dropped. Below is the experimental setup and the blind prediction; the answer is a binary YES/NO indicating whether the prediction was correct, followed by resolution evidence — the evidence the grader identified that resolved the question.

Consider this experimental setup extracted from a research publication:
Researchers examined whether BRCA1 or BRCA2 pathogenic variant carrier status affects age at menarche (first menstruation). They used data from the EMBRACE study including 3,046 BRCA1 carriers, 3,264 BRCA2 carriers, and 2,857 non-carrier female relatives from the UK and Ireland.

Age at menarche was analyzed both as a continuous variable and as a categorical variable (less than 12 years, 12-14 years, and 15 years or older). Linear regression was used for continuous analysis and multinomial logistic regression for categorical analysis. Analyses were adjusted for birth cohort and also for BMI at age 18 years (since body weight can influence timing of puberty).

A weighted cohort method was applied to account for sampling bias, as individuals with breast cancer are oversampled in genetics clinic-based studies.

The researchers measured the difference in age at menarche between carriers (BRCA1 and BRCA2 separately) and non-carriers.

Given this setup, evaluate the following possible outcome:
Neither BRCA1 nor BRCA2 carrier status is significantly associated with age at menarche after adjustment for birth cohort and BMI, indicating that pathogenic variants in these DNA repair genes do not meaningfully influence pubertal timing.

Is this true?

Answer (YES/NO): YES